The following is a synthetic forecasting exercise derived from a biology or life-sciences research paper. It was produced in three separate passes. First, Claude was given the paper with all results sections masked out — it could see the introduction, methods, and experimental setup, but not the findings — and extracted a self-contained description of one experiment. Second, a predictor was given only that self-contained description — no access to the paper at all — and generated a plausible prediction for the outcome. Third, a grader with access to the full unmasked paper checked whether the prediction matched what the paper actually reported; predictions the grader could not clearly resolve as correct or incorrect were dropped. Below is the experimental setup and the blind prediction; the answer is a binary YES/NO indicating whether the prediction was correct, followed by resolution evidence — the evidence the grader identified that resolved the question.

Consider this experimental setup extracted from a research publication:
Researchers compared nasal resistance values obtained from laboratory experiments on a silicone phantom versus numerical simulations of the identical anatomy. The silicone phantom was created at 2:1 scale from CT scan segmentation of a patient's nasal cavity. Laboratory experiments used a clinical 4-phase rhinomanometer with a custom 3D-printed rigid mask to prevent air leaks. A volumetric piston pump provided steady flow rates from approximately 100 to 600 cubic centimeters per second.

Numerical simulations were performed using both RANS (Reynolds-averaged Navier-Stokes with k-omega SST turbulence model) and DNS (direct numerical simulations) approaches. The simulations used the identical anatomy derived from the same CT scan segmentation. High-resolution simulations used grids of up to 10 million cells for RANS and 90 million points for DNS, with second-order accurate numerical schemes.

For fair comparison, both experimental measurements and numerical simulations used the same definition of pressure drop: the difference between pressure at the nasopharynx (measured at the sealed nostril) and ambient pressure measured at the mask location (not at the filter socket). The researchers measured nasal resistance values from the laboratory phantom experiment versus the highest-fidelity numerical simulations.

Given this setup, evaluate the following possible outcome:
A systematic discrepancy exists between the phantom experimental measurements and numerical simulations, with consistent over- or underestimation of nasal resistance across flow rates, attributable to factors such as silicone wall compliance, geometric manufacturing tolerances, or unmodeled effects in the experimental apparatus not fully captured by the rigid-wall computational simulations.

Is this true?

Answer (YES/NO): NO